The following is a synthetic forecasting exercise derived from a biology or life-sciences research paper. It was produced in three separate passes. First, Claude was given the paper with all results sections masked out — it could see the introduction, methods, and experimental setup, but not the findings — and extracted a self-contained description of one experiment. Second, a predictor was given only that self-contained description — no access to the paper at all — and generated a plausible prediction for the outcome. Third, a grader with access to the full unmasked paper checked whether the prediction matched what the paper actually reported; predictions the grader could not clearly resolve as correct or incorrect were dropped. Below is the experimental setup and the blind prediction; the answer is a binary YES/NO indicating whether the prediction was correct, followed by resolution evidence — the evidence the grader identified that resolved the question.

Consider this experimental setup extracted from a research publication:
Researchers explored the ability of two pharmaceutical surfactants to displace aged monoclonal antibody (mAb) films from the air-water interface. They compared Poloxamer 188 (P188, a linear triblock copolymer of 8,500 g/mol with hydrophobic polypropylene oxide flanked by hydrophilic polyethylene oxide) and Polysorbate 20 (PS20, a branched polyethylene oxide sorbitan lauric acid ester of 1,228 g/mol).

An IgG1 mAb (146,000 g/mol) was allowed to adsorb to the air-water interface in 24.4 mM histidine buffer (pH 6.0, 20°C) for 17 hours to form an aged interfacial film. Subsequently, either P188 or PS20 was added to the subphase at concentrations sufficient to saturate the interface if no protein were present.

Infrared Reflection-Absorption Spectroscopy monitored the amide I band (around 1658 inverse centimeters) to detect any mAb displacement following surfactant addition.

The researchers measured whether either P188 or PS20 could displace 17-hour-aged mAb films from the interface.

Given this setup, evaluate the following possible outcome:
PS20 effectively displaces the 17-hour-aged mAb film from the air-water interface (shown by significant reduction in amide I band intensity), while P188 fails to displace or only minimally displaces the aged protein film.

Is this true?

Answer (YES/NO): NO